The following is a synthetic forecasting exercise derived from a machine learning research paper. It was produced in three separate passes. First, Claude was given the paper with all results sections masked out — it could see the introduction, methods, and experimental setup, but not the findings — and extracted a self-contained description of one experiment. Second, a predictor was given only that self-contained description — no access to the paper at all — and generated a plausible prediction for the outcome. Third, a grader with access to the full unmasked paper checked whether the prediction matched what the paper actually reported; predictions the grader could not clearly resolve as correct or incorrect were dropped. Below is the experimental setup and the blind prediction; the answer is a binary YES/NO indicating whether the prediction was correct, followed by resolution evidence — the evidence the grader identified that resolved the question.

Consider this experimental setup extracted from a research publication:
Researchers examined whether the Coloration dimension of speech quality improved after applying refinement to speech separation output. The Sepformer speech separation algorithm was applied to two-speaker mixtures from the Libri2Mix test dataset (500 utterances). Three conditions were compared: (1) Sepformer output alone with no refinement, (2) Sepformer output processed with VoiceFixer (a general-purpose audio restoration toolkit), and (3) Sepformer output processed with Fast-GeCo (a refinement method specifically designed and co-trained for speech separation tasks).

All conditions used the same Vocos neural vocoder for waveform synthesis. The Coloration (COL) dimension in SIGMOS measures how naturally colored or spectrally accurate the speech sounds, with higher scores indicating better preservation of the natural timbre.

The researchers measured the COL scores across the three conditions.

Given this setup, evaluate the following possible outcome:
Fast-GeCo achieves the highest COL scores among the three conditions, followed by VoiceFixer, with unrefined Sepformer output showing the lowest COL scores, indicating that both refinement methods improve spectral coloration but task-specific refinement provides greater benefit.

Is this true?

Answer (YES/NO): NO